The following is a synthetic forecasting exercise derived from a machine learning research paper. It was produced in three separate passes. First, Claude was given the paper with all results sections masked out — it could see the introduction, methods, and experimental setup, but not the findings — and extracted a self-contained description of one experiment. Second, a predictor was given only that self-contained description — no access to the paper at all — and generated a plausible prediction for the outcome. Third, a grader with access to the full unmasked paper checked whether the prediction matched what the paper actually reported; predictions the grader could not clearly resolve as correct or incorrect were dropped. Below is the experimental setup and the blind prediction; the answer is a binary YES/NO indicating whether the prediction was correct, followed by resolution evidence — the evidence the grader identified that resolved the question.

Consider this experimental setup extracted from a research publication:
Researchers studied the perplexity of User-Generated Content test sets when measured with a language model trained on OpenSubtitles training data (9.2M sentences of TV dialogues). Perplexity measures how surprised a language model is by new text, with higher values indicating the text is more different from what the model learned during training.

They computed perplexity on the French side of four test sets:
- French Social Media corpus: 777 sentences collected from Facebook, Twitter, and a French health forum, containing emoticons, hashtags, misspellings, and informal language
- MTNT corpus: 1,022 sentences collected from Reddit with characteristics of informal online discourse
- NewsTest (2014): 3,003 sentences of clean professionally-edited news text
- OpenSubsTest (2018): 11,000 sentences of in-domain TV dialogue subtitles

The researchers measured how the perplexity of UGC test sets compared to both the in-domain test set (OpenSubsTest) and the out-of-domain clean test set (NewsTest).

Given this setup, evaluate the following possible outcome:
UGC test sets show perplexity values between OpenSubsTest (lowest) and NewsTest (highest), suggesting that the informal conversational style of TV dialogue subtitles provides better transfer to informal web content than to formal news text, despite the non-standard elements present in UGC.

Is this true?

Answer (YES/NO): NO